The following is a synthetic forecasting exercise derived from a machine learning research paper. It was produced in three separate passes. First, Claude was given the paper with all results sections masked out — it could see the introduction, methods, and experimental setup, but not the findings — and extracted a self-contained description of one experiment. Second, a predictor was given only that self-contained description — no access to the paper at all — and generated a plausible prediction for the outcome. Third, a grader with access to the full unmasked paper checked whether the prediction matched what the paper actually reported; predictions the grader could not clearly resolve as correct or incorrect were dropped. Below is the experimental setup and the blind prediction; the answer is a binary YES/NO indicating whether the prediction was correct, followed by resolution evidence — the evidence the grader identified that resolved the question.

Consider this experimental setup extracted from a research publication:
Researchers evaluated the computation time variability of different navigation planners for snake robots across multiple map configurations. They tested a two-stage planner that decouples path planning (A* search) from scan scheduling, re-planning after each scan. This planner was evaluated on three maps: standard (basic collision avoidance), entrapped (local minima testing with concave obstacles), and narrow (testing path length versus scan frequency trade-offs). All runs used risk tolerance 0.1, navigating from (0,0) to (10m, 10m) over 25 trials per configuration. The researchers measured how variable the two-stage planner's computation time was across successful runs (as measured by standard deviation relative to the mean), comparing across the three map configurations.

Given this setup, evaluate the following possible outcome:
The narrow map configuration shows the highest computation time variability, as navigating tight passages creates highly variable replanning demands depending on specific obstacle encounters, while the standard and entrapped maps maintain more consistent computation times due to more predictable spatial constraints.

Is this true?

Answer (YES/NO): YES